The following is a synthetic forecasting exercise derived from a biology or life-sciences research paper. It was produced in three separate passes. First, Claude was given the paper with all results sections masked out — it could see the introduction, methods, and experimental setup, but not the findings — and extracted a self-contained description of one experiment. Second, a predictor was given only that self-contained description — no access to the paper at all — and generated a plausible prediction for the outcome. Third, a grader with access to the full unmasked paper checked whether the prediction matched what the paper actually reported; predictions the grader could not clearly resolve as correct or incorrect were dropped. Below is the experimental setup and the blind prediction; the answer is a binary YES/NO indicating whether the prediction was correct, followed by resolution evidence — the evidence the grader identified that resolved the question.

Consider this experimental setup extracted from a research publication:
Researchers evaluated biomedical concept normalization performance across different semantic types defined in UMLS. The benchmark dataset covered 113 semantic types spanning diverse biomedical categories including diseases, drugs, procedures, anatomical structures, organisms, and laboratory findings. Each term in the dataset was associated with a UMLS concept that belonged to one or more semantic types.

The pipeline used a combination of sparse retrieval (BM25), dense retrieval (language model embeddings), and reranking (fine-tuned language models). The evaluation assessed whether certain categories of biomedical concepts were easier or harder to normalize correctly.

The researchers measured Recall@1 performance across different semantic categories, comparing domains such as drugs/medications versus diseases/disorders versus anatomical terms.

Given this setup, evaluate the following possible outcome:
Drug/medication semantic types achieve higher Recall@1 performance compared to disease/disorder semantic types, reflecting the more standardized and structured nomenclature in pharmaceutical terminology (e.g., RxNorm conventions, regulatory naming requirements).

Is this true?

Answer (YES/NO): YES